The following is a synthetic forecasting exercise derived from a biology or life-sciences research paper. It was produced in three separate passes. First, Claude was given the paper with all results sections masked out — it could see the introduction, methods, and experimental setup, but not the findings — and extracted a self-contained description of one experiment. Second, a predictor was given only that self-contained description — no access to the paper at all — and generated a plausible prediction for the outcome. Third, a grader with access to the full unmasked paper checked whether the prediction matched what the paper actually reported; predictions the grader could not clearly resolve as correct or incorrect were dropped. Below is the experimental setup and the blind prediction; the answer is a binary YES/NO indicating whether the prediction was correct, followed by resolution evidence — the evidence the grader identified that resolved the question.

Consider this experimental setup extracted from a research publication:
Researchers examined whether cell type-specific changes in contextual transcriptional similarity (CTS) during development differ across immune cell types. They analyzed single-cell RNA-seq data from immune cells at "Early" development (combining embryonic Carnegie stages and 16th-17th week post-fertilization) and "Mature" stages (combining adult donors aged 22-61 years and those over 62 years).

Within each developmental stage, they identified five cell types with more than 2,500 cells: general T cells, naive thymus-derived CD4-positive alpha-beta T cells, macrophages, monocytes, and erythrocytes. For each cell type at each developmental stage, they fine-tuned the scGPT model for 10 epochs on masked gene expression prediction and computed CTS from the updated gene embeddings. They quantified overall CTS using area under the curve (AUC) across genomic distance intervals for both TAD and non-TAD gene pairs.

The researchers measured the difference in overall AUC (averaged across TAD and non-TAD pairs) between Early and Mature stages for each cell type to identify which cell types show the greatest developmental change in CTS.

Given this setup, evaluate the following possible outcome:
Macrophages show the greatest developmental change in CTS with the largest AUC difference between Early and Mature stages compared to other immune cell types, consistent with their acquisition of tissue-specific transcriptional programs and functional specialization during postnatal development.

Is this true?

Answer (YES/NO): NO